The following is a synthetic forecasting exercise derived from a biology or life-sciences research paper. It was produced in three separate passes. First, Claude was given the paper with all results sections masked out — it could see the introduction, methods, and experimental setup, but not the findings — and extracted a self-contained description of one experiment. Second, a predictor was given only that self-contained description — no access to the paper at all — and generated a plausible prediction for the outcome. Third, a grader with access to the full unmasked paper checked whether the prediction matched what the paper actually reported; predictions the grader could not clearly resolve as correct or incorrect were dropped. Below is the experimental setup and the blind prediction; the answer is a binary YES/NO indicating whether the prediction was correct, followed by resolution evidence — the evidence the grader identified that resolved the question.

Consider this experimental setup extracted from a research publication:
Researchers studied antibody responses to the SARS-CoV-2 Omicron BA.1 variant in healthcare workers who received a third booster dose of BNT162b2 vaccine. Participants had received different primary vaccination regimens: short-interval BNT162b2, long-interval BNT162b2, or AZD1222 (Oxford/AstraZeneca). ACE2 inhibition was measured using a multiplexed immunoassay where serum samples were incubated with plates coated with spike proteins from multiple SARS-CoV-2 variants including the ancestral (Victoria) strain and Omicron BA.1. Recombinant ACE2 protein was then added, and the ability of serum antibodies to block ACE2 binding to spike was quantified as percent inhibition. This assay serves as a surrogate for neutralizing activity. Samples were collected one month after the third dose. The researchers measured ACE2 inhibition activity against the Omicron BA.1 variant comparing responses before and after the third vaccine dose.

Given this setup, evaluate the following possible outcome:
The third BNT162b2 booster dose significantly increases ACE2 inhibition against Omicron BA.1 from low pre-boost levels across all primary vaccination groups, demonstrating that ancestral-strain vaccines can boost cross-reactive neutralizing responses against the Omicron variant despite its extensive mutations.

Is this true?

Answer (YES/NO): YES